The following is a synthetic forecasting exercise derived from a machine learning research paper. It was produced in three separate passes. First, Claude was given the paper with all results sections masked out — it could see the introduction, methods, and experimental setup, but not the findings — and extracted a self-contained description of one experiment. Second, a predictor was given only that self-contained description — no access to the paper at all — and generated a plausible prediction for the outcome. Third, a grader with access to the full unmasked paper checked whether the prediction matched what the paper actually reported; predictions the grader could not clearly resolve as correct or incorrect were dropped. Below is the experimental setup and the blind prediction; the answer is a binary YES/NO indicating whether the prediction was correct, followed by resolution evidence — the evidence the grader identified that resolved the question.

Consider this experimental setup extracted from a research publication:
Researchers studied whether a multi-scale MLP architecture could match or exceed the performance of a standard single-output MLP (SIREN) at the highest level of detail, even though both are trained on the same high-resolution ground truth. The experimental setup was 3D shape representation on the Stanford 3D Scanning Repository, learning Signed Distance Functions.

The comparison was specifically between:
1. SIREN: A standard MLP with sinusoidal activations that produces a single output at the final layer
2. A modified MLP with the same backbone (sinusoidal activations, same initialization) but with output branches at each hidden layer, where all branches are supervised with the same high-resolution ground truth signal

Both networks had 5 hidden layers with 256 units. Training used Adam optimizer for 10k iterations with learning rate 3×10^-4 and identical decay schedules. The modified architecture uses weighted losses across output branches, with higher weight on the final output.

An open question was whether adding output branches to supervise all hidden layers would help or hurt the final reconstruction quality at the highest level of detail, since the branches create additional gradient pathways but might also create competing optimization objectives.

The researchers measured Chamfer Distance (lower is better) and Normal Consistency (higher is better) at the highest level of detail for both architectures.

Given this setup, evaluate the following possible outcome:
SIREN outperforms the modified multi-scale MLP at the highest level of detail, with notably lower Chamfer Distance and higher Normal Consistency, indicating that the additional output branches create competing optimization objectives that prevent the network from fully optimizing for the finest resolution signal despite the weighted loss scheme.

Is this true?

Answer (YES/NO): NO